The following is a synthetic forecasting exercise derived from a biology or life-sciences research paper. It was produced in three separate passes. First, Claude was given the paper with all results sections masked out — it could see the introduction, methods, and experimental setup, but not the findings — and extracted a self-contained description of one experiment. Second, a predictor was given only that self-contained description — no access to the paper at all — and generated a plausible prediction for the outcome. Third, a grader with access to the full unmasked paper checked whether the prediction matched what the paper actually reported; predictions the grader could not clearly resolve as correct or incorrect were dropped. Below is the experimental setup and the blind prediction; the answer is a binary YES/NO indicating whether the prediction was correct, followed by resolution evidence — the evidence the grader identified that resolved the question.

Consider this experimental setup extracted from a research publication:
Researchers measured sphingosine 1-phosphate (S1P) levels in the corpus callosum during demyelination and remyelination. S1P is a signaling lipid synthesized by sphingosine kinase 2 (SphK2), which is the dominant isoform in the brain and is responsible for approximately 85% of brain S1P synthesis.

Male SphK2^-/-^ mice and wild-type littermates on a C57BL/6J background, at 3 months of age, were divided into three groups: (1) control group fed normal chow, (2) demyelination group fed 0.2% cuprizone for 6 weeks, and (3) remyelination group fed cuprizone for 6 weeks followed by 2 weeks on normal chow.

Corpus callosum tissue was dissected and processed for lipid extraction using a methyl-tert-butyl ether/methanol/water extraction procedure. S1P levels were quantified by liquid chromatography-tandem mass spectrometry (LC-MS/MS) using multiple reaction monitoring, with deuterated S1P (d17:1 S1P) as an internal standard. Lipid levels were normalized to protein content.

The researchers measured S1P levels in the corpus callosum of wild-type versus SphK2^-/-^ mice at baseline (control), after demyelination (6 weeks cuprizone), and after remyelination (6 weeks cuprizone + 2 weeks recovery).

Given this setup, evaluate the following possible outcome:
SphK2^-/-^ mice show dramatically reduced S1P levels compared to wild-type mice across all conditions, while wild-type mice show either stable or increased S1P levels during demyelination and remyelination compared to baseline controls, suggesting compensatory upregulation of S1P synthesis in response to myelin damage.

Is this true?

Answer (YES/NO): NO